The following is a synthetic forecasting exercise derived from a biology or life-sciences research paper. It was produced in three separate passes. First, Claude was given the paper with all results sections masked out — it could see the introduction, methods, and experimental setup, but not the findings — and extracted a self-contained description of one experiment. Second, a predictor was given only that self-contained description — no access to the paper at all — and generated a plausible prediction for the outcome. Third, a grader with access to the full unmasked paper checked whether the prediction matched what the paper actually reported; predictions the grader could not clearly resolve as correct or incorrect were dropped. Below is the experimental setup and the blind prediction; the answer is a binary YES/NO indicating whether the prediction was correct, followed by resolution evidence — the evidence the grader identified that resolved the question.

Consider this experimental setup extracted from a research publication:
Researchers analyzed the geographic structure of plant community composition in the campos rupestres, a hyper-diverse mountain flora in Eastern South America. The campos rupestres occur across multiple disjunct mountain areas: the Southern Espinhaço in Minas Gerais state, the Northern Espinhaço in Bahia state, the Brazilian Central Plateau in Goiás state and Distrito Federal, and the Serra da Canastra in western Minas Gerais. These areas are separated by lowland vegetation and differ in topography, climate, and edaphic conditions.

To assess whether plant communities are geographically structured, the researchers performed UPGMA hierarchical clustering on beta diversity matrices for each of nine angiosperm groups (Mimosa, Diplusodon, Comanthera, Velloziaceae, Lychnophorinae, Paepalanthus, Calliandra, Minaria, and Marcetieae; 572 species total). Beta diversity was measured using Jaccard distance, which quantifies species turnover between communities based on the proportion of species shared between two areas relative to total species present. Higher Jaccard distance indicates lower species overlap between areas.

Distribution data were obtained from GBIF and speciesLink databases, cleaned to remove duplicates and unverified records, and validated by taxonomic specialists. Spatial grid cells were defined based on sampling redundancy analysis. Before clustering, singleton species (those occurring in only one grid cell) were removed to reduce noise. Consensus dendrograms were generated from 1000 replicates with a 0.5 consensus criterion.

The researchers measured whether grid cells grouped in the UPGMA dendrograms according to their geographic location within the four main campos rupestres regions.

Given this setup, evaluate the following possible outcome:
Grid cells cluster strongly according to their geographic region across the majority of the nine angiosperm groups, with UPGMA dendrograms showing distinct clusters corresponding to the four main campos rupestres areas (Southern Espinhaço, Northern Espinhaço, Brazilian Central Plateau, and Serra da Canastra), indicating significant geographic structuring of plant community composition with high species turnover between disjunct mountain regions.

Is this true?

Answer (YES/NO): NO